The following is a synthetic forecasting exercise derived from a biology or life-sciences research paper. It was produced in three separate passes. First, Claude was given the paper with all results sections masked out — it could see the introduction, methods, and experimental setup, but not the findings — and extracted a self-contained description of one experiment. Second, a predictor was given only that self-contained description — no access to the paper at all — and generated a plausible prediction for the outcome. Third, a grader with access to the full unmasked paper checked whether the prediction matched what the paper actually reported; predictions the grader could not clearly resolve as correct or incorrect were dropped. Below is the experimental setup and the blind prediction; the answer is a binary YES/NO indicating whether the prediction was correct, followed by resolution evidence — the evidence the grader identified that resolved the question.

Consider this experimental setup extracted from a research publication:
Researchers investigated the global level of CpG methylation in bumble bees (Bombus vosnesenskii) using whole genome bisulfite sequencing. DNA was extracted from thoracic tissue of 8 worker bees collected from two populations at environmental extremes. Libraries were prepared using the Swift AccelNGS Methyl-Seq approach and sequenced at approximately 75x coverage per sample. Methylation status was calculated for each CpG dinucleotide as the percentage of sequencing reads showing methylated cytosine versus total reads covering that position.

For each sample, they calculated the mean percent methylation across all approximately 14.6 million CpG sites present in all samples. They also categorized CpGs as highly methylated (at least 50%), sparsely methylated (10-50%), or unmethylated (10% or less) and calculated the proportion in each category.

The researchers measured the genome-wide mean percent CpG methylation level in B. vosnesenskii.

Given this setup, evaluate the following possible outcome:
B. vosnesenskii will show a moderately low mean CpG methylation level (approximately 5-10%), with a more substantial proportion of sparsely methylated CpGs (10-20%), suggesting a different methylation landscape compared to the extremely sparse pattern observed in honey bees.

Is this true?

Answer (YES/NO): NO